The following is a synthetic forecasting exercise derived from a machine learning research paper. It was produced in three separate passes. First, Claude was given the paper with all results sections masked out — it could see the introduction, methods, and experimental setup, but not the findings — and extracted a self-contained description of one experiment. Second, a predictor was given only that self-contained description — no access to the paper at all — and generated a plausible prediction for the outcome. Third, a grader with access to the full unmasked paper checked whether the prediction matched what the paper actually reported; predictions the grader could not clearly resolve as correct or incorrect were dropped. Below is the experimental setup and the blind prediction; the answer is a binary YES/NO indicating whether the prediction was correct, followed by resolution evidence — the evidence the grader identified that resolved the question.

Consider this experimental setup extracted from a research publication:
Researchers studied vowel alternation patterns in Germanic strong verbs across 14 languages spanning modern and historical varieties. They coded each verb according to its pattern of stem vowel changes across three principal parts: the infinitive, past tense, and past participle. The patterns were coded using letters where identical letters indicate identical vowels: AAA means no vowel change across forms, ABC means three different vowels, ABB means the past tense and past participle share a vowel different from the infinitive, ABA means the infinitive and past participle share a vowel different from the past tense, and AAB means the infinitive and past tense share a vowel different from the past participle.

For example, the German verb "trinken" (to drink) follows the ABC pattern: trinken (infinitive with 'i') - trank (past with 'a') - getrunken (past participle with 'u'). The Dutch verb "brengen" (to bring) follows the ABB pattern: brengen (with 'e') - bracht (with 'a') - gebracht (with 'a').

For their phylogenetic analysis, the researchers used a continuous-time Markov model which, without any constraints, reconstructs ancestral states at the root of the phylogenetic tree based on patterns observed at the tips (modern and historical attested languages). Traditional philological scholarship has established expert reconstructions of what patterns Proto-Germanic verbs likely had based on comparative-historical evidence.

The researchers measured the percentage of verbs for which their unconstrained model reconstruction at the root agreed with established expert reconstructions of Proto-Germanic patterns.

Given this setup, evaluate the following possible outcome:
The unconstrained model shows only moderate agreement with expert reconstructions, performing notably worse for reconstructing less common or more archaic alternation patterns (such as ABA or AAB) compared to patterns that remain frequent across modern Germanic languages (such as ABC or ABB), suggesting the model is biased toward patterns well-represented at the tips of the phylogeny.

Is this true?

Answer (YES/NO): NO